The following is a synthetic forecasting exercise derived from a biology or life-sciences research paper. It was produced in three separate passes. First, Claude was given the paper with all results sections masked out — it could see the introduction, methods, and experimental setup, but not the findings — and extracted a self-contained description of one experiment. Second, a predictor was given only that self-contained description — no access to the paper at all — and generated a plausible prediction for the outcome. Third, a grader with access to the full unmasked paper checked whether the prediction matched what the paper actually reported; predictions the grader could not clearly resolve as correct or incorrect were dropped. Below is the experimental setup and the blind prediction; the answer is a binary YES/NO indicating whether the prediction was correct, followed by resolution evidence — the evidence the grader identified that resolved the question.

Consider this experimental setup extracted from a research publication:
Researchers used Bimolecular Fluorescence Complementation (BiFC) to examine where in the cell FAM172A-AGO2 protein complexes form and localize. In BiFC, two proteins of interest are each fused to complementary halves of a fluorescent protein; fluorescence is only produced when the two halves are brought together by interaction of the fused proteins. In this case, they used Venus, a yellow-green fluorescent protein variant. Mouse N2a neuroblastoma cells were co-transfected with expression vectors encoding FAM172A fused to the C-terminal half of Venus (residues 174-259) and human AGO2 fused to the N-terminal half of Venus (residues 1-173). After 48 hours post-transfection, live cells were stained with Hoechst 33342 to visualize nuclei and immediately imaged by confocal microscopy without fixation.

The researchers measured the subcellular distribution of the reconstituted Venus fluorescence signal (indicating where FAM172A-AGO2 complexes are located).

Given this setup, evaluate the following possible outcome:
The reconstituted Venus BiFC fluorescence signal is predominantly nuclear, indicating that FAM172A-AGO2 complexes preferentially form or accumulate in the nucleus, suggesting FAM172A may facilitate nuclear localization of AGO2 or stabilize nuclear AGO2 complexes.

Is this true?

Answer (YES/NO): NO